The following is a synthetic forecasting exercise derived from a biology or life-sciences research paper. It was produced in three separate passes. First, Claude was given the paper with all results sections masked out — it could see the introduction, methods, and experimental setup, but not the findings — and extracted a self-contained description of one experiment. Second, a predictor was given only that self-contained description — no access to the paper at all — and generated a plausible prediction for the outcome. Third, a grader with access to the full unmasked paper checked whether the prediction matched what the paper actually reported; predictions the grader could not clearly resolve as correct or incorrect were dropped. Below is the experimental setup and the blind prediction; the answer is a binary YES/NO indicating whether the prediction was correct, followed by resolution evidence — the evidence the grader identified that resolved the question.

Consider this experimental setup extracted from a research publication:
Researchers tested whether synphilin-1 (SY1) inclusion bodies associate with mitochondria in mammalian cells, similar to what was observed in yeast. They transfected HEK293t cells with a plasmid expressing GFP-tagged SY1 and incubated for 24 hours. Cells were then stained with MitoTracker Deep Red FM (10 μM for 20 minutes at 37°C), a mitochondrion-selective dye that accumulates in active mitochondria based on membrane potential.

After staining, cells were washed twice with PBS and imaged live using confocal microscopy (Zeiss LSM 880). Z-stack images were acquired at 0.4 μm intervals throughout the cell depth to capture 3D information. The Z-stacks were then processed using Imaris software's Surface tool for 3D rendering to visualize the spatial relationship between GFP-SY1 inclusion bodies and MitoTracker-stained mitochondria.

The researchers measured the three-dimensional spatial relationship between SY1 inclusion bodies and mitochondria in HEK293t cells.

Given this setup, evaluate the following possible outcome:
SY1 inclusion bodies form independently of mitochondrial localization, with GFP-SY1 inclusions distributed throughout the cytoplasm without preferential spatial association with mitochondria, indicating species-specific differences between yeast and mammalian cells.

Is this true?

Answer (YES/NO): NO